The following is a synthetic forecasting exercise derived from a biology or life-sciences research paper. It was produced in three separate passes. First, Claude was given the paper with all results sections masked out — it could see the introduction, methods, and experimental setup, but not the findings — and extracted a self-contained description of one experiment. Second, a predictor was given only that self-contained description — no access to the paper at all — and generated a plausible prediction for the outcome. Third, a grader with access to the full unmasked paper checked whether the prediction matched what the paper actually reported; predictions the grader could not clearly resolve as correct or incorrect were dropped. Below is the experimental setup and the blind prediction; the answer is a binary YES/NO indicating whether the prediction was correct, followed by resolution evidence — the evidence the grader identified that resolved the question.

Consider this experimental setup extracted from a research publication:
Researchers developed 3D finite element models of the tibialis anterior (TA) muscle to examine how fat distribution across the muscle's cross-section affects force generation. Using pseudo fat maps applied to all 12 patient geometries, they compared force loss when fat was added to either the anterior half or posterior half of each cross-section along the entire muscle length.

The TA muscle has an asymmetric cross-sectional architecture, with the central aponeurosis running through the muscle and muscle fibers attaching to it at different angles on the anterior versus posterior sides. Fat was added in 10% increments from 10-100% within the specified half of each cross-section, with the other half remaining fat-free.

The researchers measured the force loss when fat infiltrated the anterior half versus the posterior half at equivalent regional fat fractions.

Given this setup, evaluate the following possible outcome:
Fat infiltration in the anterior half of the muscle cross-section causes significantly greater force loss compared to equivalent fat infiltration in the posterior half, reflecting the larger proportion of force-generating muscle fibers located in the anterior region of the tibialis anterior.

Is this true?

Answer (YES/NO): NO